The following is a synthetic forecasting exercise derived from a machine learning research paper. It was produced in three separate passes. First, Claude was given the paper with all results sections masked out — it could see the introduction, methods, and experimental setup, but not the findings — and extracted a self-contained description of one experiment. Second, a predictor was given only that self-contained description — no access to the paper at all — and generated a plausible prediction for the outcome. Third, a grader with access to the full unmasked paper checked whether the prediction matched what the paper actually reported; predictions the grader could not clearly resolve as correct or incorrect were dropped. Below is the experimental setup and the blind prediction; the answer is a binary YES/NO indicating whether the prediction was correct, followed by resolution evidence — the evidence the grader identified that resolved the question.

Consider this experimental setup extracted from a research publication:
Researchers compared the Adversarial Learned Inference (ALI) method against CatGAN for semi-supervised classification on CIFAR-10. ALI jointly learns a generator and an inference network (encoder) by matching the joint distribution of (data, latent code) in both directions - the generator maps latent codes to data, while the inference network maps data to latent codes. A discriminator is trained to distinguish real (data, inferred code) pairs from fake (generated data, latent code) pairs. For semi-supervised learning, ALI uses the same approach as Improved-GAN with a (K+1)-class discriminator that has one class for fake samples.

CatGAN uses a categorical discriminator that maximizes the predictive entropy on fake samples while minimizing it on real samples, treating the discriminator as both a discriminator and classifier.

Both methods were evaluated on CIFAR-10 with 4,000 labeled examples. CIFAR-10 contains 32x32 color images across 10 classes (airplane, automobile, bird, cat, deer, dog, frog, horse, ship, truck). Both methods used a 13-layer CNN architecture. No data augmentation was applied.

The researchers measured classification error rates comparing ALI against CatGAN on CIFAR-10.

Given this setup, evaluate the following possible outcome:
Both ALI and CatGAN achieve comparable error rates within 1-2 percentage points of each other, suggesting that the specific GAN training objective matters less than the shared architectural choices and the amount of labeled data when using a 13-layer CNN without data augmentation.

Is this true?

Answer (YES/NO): YES